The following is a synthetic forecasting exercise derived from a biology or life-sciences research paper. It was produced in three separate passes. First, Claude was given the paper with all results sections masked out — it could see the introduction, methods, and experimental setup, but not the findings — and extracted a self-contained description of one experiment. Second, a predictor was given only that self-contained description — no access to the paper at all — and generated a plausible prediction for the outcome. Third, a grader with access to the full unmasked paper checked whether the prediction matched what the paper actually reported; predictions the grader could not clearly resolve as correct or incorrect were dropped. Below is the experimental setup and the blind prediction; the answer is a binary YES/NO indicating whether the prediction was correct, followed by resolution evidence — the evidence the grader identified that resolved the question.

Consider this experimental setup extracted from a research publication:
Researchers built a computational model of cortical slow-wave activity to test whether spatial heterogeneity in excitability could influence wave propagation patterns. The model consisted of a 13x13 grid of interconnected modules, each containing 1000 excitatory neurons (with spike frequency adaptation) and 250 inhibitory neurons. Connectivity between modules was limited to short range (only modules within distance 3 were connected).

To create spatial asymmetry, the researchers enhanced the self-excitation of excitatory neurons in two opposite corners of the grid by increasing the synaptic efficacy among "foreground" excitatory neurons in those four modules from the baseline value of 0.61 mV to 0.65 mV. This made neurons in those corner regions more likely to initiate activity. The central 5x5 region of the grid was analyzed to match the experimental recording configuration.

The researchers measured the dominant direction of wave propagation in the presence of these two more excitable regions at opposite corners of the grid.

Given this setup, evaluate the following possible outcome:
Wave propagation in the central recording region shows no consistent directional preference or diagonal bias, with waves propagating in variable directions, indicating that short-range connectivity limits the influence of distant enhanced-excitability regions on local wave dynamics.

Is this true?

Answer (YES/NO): NO